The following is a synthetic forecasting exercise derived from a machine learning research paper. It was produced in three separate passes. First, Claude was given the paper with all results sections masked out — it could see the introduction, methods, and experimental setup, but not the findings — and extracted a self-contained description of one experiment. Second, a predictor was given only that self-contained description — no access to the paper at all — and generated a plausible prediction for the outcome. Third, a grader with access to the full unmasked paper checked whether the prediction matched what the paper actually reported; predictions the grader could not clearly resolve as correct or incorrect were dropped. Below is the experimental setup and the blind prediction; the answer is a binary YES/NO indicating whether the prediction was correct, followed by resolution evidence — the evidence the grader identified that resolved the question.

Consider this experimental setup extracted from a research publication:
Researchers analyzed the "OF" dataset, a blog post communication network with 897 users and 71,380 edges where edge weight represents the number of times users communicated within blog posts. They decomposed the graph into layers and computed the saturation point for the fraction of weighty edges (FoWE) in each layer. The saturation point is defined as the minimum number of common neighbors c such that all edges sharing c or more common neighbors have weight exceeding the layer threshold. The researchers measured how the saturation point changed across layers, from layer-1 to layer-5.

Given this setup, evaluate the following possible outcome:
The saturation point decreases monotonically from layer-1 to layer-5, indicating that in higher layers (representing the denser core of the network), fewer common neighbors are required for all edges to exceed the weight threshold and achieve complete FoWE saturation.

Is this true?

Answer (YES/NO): YES